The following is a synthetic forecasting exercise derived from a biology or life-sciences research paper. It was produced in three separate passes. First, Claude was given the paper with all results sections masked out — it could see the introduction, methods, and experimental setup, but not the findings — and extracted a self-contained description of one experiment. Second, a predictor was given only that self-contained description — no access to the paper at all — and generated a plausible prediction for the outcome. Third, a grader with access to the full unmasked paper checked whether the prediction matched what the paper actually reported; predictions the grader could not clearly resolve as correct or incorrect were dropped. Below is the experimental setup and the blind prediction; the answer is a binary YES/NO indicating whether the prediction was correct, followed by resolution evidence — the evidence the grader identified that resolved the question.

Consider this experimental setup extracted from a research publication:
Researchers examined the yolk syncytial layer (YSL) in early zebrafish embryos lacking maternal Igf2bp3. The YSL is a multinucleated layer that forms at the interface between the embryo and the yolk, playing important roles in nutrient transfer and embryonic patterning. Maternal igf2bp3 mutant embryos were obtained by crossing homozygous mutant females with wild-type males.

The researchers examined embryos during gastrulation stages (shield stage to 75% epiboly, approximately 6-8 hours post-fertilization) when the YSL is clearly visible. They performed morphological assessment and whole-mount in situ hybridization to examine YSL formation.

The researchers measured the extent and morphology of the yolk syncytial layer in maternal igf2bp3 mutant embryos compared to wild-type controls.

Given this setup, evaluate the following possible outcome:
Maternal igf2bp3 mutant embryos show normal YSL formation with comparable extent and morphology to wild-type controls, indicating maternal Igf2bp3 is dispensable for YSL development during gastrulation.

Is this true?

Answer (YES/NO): NO